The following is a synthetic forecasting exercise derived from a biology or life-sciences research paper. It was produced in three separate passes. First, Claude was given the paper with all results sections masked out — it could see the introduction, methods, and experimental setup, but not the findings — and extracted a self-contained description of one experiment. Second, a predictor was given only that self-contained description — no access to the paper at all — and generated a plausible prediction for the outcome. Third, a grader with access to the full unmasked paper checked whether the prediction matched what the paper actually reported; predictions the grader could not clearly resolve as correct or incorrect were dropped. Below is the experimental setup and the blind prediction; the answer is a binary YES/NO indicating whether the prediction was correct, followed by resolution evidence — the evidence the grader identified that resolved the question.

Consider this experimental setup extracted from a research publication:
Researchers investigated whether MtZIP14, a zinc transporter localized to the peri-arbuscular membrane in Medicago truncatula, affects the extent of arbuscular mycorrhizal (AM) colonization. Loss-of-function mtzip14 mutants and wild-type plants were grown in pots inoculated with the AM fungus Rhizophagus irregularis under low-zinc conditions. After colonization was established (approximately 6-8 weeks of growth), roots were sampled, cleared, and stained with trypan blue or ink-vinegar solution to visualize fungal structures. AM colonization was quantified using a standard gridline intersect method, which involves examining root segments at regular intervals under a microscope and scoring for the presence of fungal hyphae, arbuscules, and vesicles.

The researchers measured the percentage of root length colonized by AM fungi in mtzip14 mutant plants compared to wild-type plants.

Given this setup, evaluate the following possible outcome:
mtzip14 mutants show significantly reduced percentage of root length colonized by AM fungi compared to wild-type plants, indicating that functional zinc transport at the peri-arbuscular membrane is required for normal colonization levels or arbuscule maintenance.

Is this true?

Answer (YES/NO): YES